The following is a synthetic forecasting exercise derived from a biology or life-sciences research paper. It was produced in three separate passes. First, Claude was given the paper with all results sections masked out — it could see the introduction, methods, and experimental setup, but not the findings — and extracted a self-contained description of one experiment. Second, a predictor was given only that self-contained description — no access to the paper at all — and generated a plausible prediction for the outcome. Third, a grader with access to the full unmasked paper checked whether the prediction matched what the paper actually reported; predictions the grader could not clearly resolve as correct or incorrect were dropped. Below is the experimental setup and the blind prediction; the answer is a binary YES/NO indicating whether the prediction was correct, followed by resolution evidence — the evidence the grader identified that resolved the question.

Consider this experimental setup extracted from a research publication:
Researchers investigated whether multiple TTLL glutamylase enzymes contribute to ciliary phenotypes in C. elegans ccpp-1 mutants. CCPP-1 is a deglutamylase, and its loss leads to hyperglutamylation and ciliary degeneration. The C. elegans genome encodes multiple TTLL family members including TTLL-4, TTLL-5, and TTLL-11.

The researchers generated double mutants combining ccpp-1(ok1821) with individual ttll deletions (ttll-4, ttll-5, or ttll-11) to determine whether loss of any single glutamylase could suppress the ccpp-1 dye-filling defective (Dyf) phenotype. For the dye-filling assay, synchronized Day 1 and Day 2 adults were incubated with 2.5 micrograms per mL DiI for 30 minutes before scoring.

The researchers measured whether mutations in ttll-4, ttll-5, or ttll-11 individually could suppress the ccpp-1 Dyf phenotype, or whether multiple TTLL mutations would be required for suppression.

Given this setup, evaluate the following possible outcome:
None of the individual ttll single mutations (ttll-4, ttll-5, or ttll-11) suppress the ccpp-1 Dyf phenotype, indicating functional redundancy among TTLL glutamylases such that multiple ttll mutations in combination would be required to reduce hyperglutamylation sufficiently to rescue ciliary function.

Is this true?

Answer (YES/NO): NO